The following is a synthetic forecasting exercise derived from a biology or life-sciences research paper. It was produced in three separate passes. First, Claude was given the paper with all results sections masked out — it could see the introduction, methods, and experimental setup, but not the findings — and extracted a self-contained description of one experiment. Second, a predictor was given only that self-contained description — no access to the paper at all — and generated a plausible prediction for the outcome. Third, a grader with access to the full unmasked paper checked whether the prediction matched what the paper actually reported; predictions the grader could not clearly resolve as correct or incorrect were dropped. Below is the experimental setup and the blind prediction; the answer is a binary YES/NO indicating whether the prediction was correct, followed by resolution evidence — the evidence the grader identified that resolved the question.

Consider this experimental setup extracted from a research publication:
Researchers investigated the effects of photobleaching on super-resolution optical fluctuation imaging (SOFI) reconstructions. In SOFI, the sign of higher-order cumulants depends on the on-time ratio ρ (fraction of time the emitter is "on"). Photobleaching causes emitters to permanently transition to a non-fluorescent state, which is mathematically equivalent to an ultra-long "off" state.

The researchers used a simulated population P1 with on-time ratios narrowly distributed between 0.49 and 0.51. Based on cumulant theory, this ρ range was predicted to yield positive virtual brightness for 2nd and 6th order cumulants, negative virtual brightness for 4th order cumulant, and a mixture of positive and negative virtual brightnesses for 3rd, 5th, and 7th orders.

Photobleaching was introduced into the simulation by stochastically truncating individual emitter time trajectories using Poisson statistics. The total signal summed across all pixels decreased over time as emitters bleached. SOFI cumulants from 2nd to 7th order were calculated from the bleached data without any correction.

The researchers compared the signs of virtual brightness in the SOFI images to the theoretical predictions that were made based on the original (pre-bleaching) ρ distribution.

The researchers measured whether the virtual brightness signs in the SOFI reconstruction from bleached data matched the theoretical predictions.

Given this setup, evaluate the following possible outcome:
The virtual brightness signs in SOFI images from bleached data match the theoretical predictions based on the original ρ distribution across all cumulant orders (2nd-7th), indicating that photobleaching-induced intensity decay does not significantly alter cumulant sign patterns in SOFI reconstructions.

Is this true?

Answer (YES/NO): NO